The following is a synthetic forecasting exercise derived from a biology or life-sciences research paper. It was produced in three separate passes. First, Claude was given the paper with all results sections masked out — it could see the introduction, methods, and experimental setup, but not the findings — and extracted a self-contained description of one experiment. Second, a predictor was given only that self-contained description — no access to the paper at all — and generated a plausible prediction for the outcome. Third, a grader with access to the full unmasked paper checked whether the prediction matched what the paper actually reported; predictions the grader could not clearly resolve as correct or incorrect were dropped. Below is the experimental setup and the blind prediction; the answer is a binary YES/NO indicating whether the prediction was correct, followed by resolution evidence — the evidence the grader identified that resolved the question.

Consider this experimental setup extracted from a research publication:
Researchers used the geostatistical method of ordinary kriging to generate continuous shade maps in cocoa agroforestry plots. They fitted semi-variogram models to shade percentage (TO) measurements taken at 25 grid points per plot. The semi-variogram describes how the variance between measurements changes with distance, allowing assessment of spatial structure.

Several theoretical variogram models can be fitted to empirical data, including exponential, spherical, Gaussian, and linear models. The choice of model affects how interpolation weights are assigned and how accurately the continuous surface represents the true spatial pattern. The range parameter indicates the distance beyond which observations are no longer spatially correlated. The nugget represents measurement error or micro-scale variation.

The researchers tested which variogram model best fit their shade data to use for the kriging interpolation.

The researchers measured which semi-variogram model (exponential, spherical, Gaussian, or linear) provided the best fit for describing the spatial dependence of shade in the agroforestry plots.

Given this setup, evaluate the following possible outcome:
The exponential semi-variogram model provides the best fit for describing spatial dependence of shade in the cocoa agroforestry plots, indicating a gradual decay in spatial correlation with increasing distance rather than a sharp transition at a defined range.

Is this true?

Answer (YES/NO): YES